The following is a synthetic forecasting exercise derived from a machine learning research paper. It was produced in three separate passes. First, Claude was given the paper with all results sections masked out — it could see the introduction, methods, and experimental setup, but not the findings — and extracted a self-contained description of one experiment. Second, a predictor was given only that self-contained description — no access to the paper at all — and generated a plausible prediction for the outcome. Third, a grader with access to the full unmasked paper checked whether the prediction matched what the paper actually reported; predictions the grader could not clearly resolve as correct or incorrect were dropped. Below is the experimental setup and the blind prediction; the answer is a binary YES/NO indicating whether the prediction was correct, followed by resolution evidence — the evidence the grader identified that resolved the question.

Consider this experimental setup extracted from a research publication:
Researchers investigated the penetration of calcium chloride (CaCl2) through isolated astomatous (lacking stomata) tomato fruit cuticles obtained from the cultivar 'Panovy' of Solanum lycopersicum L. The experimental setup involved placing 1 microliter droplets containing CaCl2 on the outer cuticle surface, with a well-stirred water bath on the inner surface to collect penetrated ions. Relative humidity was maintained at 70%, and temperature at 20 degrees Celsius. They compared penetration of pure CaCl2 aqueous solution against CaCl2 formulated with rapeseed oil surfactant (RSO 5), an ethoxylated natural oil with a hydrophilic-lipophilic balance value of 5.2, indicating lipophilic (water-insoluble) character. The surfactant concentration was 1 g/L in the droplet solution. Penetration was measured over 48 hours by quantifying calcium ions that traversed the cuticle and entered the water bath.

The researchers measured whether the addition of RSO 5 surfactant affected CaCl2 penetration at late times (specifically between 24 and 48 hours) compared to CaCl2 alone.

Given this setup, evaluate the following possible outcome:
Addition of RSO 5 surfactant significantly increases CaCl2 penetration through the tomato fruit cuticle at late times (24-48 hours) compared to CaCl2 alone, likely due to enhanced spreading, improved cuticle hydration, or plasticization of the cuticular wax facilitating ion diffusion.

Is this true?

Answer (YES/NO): YES